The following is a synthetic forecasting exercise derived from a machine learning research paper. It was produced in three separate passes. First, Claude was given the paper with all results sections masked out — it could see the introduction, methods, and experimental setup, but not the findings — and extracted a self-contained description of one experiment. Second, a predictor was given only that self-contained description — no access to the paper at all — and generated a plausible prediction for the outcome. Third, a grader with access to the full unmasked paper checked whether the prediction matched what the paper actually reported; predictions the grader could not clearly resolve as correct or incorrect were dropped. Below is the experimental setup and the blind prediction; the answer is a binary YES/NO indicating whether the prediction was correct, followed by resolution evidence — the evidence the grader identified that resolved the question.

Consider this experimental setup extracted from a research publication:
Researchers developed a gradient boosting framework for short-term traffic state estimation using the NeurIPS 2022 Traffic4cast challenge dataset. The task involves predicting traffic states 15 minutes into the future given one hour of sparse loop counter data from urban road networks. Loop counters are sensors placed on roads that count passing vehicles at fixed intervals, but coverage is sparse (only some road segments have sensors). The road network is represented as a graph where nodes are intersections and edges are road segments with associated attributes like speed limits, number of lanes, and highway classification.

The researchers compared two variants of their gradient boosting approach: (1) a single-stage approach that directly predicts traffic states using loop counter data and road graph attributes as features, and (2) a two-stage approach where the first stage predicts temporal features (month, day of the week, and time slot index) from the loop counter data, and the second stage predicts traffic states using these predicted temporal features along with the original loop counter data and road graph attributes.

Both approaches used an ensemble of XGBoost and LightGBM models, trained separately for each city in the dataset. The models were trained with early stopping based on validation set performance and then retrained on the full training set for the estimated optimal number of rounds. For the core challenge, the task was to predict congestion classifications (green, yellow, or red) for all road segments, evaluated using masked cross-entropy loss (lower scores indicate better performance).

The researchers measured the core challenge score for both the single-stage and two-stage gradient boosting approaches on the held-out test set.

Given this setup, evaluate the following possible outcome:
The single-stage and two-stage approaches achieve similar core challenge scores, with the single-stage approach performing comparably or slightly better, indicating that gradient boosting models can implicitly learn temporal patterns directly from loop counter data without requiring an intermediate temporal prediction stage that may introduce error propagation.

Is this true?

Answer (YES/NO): NO